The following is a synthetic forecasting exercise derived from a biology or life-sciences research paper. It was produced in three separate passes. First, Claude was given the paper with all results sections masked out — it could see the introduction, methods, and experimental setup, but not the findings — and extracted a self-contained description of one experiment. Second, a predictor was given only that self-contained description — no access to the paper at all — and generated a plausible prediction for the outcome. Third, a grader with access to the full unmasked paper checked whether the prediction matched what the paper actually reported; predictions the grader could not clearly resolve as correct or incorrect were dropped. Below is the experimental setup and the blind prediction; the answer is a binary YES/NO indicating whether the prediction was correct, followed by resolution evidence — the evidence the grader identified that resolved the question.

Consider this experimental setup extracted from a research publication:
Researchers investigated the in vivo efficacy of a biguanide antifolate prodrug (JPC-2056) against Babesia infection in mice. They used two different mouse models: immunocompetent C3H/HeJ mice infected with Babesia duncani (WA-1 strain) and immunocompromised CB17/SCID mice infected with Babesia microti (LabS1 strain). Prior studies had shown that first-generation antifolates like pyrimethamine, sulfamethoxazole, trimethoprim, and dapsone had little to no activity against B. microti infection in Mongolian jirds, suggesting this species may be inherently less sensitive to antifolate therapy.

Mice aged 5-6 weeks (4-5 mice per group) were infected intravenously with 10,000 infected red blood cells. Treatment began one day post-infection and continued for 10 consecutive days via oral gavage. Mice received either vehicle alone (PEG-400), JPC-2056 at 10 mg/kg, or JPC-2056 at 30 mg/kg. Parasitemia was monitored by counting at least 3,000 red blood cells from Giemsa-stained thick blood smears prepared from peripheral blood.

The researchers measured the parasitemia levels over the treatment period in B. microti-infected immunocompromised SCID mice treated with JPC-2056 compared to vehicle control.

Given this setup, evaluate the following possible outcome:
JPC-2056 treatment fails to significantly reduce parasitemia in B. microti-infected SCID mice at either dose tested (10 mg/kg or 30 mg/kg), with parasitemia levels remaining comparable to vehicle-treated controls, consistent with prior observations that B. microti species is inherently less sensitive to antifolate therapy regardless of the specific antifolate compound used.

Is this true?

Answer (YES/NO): NO